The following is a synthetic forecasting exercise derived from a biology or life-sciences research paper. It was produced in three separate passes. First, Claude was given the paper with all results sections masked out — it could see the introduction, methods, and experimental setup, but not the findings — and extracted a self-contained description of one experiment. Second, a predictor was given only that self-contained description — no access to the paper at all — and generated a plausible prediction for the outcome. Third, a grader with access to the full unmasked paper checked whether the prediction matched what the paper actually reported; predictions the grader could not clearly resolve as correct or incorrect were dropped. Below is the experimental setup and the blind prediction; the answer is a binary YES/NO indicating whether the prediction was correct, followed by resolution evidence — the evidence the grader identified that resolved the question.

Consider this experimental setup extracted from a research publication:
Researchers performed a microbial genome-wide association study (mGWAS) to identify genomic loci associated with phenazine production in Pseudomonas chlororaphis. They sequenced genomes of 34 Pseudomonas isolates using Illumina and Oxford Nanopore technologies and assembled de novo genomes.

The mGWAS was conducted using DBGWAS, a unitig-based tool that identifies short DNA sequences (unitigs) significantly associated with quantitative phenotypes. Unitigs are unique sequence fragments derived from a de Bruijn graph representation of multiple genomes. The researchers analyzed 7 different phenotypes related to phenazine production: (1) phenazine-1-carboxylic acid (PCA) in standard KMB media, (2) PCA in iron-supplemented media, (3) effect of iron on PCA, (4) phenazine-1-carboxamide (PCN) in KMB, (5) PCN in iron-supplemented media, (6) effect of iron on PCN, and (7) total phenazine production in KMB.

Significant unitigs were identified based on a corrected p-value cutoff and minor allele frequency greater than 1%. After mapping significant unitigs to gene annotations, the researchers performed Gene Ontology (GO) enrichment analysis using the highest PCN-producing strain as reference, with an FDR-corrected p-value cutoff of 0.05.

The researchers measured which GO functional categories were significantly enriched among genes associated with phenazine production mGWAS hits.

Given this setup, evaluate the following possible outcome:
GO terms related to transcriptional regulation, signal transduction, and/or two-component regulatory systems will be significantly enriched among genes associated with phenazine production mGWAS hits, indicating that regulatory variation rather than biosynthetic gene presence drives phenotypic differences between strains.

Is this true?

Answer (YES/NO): NO